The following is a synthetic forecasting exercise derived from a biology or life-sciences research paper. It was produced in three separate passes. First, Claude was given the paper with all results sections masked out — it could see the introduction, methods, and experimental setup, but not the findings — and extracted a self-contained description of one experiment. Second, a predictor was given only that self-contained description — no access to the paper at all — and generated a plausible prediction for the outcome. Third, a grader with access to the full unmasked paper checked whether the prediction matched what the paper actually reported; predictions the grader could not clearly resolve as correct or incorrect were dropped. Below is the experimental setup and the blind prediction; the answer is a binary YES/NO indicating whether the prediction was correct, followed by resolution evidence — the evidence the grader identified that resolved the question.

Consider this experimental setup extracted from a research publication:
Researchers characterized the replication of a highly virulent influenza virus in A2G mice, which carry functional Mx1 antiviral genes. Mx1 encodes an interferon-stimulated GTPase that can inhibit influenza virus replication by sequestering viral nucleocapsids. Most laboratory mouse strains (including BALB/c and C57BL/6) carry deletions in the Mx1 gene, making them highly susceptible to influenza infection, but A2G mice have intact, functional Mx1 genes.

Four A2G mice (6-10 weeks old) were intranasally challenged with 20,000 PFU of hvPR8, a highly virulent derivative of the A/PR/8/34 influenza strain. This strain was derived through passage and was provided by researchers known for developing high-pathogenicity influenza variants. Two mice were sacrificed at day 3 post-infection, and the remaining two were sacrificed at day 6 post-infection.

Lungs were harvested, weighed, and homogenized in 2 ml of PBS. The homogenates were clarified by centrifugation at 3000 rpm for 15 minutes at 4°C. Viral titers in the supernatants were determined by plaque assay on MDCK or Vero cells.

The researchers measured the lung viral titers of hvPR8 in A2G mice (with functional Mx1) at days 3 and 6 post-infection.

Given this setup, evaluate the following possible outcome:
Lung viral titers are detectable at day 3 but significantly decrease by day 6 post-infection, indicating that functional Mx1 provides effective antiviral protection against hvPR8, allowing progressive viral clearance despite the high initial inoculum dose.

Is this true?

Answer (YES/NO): NO